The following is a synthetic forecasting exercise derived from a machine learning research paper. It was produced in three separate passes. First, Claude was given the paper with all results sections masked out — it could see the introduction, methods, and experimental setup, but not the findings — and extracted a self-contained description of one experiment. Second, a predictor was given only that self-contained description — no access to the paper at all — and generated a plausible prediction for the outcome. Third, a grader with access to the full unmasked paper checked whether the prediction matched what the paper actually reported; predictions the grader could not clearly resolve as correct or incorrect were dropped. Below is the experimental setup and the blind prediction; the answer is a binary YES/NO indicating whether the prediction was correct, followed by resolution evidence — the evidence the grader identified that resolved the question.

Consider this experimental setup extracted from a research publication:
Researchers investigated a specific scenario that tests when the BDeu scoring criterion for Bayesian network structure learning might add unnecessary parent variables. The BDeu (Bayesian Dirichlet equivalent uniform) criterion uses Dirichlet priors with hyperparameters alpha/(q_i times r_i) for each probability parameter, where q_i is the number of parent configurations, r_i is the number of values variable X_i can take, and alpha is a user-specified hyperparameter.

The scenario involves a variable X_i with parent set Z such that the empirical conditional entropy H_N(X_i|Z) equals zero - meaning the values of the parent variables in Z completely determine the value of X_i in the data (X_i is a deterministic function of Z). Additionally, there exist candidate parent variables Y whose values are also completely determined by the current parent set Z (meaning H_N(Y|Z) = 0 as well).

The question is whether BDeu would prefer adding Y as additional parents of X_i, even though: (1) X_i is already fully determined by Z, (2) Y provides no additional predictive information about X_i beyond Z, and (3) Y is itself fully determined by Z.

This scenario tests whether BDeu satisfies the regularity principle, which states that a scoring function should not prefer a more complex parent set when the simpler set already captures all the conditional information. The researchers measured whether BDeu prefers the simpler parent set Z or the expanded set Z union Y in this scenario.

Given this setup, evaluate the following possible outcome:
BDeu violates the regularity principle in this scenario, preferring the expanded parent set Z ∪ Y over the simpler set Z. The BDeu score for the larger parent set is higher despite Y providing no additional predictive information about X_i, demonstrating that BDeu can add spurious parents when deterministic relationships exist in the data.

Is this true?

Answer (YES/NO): YES